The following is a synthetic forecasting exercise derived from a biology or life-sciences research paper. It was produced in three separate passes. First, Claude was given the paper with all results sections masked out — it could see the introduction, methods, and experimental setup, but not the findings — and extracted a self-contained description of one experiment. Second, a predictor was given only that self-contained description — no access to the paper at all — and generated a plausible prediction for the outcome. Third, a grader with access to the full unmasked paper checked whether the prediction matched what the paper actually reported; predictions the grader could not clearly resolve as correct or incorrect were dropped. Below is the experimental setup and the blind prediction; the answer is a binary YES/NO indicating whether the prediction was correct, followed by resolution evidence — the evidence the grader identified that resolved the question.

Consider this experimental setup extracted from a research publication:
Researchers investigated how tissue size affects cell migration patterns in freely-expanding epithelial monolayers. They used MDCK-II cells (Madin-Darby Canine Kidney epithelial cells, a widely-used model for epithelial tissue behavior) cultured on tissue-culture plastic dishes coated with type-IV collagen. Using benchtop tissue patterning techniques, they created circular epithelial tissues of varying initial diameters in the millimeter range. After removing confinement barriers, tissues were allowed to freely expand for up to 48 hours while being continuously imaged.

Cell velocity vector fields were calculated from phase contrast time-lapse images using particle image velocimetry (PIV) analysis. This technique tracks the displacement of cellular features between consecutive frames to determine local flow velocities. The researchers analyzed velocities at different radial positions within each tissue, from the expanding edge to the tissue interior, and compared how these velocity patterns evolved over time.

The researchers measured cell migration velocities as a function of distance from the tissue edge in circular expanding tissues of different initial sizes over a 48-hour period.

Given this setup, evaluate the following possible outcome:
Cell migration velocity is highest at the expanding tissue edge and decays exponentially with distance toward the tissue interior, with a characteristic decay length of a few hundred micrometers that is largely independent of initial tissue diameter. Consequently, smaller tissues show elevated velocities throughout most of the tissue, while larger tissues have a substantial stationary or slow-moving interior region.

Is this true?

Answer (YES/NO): NO